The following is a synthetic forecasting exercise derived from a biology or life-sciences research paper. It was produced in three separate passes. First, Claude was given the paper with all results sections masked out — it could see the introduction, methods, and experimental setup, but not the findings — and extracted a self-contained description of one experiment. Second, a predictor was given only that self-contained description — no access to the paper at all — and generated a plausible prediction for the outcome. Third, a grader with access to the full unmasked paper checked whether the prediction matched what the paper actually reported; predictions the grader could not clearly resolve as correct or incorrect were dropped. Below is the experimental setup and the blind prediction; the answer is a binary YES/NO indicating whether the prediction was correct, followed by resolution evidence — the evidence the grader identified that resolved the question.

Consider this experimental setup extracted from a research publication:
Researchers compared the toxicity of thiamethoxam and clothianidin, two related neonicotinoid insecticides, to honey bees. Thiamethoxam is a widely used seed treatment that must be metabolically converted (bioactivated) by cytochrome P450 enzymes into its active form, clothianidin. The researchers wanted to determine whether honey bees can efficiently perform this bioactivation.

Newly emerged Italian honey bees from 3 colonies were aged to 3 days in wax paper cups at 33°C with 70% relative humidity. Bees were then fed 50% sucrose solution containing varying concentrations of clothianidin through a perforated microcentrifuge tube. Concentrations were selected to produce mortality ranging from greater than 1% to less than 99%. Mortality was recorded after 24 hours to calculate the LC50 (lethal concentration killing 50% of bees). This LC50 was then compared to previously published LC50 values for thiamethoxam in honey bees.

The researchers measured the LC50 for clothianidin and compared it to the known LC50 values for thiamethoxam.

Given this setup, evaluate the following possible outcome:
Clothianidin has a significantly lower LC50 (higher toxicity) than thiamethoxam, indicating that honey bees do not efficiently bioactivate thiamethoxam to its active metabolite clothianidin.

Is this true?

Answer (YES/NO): NO